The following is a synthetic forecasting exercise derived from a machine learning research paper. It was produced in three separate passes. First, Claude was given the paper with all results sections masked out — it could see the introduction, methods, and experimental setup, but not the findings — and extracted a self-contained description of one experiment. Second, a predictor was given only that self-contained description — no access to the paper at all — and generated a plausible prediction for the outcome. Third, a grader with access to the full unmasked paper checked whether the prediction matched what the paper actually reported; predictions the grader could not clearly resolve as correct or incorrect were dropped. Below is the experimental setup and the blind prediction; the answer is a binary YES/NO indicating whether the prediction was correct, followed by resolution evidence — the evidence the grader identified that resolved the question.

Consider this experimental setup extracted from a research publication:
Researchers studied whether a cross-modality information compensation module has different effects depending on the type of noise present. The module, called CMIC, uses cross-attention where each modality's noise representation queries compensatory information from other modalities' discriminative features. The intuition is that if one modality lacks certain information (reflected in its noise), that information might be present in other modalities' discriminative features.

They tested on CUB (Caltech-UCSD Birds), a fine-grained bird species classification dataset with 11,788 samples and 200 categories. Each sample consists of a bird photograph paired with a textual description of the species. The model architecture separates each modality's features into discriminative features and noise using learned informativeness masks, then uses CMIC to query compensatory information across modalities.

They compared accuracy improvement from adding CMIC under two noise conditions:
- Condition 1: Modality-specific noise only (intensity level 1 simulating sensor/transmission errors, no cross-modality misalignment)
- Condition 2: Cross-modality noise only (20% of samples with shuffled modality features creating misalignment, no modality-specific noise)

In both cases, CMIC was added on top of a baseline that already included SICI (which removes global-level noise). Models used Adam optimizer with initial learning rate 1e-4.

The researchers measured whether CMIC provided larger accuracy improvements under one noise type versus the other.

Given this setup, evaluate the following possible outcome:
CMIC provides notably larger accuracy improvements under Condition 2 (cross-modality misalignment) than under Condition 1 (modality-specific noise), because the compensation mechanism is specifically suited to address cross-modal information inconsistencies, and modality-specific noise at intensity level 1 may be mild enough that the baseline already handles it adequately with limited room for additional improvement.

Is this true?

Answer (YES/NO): NO